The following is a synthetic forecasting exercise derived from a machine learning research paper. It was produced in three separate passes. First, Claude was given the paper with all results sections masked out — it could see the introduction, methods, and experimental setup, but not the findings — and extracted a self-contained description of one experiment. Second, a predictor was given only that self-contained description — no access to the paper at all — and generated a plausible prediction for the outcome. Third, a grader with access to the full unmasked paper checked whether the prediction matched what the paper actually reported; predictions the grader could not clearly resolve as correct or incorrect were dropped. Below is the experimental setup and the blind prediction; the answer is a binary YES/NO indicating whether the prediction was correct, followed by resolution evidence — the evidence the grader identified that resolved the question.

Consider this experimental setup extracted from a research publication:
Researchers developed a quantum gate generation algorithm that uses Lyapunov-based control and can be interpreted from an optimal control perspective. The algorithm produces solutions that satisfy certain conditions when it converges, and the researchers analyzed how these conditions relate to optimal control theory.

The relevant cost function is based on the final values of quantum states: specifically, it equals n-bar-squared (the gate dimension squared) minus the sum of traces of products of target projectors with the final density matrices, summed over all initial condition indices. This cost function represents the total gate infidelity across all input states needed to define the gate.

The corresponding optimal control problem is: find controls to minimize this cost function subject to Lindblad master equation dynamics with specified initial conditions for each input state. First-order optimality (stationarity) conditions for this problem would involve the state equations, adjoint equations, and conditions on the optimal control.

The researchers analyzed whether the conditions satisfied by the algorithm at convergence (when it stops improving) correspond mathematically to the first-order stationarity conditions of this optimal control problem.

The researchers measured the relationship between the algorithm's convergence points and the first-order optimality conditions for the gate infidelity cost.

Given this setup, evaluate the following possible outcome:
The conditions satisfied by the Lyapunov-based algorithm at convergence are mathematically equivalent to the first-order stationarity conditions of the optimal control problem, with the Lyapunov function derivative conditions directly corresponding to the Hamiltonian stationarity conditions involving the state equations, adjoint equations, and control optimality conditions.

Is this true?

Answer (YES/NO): YES